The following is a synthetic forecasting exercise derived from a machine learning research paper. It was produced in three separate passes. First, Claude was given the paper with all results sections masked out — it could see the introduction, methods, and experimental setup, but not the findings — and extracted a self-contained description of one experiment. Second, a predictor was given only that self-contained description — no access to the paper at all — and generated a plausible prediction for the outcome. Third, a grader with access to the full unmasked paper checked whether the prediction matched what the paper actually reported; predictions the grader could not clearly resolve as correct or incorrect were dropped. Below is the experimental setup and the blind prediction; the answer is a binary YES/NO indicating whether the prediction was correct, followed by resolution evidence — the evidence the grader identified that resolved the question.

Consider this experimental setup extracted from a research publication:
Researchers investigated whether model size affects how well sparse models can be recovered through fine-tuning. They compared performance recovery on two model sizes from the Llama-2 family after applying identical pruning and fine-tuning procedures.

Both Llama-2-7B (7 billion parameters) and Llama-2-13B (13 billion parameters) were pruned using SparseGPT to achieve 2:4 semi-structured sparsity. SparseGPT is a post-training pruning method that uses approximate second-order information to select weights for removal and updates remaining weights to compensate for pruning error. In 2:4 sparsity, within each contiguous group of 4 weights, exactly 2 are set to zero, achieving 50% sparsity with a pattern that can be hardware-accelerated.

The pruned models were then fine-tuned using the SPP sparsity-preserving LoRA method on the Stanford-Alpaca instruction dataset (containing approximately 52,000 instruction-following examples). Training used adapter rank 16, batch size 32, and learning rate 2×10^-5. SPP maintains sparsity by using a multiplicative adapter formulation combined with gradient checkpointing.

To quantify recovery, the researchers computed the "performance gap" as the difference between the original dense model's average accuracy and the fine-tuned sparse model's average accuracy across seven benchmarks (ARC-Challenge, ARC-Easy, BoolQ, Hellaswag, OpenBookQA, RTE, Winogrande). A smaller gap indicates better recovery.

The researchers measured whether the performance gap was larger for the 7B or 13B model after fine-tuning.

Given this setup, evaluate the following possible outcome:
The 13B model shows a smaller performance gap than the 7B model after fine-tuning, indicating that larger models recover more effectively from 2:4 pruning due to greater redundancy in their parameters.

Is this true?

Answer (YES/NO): YES